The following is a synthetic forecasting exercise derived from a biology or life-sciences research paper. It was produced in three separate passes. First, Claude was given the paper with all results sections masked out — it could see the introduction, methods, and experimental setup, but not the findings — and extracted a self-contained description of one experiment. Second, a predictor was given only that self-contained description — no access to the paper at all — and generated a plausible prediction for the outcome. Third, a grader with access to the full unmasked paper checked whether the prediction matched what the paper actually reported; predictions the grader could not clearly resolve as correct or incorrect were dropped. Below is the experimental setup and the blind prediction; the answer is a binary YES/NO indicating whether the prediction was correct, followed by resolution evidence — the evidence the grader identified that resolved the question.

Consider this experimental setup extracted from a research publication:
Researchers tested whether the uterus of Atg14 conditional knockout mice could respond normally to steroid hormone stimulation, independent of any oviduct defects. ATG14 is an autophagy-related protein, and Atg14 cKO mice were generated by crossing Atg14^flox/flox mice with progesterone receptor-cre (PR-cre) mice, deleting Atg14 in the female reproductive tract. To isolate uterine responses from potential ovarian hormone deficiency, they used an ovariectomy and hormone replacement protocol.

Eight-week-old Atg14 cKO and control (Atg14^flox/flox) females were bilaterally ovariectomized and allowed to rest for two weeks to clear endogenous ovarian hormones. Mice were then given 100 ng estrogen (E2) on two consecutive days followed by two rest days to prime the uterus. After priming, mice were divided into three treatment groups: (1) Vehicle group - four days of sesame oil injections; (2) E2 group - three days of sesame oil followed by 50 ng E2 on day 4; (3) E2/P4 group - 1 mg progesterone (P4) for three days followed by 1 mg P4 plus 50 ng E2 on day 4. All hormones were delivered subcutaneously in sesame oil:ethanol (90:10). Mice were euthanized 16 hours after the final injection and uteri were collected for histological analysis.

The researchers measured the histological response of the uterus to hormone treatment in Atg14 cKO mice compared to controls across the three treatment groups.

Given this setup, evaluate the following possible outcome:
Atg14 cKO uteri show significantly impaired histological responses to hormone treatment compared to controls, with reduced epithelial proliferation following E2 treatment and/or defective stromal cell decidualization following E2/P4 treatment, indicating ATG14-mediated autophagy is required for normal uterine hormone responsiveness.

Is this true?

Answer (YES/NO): NO